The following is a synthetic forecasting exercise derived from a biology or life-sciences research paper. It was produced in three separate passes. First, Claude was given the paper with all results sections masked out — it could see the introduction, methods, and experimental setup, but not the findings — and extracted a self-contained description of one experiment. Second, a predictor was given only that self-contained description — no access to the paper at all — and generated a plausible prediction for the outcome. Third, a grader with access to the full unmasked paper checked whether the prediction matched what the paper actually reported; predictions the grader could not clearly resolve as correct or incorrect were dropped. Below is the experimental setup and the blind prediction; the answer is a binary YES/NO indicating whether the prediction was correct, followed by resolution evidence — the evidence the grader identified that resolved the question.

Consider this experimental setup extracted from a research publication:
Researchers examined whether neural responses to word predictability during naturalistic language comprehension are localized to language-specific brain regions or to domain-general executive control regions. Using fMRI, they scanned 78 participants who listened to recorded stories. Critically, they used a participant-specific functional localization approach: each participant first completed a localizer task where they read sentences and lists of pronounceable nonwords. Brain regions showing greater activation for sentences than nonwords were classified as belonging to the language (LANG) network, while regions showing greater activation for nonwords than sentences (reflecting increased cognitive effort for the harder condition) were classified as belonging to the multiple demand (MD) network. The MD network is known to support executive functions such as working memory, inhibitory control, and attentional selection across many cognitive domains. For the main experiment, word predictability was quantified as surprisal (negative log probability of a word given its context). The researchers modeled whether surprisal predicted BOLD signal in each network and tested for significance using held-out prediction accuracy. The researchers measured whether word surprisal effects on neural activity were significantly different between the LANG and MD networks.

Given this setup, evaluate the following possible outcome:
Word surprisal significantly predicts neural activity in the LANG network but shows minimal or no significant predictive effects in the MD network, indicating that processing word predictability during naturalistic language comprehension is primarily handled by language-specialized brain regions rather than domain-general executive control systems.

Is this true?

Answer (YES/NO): YES